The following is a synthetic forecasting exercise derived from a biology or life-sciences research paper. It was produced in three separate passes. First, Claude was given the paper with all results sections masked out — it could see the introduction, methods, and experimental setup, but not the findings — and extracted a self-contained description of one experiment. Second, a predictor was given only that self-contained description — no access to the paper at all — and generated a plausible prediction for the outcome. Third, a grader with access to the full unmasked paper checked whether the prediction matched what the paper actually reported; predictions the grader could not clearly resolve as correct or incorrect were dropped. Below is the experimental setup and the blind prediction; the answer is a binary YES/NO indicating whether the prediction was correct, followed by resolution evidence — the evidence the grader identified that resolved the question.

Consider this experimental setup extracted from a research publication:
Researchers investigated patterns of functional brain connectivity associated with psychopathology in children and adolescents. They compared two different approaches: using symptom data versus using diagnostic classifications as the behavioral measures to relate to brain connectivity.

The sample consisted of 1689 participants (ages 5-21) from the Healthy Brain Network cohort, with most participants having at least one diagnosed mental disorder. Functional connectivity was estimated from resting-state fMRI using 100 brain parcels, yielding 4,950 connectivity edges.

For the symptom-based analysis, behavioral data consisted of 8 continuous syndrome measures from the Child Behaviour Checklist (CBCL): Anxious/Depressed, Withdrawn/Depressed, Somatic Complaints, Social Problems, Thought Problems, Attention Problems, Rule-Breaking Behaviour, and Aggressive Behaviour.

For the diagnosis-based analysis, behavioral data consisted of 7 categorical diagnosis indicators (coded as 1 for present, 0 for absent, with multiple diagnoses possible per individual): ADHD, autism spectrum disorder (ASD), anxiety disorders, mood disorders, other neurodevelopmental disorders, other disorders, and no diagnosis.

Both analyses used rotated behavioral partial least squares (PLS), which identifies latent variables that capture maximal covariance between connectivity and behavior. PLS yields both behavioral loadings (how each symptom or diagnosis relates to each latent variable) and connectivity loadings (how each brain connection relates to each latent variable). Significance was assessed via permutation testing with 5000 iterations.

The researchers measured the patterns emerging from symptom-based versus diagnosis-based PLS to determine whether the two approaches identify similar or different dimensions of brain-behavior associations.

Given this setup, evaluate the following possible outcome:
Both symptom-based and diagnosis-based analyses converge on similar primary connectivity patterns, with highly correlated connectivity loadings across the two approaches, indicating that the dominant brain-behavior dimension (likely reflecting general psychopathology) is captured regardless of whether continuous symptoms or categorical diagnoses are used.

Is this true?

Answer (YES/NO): NO